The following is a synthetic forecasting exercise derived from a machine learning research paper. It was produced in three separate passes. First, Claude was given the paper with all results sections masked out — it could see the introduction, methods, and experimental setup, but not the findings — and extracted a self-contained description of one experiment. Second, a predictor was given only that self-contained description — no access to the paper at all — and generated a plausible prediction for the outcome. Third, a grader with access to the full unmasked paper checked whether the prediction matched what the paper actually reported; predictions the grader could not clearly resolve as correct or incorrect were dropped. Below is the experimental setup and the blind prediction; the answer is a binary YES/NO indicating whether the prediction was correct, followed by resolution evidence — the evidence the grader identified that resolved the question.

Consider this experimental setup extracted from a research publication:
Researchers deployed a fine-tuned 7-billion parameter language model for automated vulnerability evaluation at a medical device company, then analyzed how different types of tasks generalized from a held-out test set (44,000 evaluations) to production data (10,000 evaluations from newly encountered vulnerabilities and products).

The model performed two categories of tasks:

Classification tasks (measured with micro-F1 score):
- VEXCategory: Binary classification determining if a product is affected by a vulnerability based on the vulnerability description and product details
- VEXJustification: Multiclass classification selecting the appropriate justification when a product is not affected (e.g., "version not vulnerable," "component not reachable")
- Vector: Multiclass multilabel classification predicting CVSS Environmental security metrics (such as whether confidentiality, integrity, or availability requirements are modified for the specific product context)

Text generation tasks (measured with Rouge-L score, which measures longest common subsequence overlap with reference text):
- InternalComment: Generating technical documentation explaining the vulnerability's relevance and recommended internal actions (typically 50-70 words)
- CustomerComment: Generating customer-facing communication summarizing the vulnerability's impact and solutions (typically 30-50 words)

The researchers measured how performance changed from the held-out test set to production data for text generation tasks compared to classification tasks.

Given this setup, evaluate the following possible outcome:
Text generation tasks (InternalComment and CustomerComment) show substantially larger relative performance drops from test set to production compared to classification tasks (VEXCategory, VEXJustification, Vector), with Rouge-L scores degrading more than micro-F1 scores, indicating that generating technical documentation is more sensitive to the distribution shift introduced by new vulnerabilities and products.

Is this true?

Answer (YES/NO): NO